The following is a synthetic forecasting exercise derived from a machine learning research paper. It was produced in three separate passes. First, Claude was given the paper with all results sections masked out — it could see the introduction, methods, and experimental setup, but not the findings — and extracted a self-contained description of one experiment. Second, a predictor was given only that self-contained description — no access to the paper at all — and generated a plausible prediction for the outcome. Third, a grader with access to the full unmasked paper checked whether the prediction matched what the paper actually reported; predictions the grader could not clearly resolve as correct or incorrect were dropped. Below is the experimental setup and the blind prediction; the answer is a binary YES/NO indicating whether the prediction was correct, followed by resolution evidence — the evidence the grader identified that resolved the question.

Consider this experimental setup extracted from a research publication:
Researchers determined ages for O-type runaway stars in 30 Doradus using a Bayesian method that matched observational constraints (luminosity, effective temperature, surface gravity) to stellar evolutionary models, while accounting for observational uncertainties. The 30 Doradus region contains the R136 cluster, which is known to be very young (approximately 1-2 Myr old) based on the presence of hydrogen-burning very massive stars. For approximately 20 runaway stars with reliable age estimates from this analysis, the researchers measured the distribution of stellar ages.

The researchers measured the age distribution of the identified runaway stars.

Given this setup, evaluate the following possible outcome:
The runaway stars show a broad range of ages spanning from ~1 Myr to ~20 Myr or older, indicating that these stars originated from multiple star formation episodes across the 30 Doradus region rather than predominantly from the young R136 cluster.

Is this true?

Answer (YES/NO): NO